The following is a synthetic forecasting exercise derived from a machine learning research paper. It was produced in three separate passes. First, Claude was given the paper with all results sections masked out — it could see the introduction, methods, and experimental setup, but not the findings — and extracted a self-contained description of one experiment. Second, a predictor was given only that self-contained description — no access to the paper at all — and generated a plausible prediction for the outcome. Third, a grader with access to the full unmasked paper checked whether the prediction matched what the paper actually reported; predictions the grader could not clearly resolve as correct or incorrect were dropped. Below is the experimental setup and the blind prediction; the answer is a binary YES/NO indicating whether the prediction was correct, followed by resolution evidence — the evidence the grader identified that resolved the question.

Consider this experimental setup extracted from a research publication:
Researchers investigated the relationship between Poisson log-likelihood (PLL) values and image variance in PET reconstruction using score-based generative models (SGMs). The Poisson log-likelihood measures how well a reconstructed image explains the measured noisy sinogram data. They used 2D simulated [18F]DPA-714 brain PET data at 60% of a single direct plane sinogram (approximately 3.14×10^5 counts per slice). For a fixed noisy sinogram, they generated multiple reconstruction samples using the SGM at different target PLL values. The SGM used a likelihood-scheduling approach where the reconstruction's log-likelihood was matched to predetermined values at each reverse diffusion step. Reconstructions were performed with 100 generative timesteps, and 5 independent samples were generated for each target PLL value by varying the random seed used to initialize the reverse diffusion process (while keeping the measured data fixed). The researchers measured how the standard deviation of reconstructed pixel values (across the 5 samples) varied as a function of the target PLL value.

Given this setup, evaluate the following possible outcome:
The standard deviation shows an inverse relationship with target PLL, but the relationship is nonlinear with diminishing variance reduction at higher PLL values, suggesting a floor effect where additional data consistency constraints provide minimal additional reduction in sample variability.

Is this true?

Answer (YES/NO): NO